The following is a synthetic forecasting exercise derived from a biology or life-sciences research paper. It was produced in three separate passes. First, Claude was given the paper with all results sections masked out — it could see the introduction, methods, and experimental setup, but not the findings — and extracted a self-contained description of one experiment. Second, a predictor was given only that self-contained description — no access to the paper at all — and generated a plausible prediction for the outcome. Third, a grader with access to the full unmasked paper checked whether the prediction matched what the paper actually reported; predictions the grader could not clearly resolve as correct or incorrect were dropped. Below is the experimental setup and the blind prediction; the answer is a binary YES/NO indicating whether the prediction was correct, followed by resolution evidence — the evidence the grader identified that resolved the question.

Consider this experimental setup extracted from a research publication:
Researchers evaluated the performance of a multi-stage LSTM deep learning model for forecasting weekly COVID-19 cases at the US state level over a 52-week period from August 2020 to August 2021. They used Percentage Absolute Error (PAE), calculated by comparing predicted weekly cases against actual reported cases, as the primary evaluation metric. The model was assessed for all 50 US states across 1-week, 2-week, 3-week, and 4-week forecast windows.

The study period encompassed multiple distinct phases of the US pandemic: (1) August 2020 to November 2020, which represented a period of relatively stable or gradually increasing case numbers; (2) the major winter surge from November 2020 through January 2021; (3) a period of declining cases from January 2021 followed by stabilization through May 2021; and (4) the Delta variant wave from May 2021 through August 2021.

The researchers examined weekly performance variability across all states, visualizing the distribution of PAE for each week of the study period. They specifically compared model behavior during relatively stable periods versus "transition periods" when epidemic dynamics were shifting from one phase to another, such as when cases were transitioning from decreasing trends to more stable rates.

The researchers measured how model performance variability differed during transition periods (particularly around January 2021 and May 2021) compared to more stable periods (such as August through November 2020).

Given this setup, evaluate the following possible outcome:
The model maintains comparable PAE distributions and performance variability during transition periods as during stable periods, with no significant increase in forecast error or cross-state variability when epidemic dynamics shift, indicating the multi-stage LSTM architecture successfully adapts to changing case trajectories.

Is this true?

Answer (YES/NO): NO